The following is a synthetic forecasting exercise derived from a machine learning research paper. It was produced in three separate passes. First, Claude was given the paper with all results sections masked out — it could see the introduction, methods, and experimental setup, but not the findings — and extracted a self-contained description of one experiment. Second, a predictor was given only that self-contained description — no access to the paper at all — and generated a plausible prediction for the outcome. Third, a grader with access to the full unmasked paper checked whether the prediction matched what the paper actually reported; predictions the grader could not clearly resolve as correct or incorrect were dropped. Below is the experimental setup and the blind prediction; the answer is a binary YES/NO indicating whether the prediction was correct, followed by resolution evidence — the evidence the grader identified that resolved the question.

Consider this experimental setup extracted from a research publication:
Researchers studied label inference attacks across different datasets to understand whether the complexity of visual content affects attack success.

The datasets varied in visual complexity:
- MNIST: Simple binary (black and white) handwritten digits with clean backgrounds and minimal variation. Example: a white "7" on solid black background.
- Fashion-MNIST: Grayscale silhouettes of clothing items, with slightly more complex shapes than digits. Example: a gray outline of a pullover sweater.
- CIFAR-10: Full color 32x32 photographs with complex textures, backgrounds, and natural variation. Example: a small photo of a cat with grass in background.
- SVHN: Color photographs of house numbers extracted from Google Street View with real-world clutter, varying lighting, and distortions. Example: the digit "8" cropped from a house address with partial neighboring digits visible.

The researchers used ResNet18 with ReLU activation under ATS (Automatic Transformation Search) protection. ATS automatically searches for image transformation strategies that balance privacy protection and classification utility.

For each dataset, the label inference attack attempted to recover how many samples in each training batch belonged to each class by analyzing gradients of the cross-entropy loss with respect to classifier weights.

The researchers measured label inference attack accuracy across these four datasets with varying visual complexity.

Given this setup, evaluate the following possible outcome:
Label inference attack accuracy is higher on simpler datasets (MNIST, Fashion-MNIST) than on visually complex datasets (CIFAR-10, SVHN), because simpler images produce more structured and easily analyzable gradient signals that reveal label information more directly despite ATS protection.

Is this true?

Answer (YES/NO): NO